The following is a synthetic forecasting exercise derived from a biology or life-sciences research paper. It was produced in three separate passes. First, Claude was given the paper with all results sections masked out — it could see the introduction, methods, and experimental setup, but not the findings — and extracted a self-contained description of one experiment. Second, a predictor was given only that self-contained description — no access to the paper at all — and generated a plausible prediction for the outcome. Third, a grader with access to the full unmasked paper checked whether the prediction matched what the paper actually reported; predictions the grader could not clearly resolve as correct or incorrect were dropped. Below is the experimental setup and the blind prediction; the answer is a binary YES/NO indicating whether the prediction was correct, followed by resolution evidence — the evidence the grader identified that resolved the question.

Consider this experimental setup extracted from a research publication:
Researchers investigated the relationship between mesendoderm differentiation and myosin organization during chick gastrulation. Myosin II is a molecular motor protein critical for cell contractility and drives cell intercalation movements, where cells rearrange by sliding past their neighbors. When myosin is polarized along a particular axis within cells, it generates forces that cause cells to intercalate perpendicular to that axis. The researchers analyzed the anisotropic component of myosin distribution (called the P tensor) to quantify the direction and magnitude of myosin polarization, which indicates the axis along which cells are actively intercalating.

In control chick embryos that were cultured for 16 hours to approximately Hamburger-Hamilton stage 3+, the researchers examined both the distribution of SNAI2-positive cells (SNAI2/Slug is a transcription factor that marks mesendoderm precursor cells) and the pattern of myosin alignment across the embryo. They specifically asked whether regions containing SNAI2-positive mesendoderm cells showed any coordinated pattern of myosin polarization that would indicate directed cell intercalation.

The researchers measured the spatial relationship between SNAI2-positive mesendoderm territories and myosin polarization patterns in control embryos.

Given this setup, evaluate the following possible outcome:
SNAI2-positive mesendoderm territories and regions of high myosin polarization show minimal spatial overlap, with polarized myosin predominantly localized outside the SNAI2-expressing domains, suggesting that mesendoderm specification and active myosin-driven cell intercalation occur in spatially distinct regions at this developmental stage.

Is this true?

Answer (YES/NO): NO